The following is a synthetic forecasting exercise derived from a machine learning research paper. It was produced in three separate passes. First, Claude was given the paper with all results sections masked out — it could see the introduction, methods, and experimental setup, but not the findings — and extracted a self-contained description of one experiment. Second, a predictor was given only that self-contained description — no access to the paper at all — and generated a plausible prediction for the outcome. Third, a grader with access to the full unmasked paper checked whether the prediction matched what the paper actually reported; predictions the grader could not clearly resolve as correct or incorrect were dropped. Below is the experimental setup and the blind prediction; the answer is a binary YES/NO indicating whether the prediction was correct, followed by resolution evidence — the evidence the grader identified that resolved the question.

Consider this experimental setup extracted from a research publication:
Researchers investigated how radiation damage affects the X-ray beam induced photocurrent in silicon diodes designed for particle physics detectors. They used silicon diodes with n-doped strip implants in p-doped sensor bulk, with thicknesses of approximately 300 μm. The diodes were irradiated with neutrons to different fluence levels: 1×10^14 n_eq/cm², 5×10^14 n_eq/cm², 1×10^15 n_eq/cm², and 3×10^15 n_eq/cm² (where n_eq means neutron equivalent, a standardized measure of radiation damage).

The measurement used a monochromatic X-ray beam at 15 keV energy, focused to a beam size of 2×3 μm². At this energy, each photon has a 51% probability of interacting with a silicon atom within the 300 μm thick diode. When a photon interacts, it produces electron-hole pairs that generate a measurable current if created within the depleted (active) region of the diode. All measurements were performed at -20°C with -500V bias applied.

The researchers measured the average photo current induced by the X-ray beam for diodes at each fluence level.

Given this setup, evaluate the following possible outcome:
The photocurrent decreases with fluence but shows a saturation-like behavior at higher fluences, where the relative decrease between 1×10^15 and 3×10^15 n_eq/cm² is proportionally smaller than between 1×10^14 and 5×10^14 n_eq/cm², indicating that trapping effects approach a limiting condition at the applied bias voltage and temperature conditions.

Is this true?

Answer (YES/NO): NO